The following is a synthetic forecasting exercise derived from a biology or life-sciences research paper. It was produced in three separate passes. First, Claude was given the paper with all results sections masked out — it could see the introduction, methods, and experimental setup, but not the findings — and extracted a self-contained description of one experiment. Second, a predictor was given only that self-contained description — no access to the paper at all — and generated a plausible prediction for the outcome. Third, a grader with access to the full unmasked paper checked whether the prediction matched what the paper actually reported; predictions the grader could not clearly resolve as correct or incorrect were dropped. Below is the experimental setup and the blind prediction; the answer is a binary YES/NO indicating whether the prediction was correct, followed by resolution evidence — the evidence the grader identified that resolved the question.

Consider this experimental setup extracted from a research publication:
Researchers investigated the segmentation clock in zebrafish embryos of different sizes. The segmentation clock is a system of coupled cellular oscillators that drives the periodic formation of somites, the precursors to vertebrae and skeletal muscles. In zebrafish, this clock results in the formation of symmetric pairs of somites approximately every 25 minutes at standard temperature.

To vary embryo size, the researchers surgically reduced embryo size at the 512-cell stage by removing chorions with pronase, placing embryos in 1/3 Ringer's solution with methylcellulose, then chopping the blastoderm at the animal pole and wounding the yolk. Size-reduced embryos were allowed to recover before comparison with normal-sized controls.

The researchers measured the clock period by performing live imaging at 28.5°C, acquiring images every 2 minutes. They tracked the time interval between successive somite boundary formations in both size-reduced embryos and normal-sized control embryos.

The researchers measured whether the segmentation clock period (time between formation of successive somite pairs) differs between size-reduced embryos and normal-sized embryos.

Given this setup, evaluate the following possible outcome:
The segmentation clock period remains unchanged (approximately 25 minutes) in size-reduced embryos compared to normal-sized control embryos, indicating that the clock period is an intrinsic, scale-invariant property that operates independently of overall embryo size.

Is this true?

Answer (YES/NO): YES